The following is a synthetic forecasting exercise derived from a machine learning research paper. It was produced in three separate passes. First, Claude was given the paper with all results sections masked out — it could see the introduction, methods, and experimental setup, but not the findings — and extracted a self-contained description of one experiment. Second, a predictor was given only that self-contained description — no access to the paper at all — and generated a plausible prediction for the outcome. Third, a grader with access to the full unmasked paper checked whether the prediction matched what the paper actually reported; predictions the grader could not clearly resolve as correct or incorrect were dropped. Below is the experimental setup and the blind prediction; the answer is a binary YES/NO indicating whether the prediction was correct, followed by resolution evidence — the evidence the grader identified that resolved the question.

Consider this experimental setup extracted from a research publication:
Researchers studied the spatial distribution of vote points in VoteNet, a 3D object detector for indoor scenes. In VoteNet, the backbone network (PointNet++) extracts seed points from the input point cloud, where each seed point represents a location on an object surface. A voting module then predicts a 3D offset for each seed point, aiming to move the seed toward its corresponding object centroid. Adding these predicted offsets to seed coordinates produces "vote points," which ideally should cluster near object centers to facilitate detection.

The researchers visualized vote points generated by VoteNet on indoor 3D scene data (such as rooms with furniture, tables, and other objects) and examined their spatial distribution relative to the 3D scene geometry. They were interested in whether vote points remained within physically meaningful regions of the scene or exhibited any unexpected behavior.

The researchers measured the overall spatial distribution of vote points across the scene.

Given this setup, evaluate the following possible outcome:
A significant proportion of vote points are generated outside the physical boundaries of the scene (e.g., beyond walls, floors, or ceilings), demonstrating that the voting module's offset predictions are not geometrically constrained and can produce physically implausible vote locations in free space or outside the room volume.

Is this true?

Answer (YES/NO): YES